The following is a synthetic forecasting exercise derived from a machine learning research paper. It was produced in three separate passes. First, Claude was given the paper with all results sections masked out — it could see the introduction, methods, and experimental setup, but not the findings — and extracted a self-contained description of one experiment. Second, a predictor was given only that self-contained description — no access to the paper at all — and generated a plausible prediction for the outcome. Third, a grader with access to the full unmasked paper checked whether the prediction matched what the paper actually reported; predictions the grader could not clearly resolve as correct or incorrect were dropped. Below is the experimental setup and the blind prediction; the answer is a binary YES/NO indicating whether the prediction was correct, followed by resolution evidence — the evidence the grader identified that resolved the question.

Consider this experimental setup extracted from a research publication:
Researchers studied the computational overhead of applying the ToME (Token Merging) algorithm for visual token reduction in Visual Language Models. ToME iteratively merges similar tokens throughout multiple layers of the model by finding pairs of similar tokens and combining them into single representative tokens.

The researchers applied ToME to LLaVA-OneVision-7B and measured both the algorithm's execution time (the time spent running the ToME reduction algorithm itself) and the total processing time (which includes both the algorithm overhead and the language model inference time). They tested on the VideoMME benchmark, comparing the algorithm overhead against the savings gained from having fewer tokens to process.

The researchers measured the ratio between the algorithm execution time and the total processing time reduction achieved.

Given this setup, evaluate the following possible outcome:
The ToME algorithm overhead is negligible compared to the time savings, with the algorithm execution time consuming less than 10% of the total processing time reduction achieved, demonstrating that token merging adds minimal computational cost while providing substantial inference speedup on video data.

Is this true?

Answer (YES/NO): NO